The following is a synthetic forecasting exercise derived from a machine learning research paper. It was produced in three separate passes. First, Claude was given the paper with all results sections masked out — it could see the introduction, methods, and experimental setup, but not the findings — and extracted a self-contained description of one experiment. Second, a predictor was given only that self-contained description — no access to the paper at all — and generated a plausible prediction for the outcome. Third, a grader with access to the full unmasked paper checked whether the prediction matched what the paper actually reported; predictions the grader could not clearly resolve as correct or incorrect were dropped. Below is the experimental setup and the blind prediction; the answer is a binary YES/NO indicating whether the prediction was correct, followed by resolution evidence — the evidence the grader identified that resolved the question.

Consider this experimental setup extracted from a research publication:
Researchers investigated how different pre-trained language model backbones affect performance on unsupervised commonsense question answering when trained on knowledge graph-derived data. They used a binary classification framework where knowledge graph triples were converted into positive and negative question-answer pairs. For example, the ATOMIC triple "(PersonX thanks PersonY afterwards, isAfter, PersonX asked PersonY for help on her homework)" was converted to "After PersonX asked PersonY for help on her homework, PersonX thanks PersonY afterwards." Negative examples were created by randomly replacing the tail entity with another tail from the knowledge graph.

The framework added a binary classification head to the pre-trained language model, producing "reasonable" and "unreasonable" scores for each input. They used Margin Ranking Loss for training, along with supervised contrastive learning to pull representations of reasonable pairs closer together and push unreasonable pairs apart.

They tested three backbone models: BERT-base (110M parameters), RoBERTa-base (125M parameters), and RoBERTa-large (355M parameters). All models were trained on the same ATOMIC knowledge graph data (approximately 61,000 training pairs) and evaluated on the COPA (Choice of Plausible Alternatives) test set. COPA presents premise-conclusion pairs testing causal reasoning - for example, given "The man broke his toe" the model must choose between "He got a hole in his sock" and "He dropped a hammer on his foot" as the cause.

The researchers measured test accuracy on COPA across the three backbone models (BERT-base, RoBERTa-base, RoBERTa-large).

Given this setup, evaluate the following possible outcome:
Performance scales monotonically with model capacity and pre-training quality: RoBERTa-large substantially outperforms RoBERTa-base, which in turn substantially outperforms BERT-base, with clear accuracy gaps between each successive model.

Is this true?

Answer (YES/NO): NO